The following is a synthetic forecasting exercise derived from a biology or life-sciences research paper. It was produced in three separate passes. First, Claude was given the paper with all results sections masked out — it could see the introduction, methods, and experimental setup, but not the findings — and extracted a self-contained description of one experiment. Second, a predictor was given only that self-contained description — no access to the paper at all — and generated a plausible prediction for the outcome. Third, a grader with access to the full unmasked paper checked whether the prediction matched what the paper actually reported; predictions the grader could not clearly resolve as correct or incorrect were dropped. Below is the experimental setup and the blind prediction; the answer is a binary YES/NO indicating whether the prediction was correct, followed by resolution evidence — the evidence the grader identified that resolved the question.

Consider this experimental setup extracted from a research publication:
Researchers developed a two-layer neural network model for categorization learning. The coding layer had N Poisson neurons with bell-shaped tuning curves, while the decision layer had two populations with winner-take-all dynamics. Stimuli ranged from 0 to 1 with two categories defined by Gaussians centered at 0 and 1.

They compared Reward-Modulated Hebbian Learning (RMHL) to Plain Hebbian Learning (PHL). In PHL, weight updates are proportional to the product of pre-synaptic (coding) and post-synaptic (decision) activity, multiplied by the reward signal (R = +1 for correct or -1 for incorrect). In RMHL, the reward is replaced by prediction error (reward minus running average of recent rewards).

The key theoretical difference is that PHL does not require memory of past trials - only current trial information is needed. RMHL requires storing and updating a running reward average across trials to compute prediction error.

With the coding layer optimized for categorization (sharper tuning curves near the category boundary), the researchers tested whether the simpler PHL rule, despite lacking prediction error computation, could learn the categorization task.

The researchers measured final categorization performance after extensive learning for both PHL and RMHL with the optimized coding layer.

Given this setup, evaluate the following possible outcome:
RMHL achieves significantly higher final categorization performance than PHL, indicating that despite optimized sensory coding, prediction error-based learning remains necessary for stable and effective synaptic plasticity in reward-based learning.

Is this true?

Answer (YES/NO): NO